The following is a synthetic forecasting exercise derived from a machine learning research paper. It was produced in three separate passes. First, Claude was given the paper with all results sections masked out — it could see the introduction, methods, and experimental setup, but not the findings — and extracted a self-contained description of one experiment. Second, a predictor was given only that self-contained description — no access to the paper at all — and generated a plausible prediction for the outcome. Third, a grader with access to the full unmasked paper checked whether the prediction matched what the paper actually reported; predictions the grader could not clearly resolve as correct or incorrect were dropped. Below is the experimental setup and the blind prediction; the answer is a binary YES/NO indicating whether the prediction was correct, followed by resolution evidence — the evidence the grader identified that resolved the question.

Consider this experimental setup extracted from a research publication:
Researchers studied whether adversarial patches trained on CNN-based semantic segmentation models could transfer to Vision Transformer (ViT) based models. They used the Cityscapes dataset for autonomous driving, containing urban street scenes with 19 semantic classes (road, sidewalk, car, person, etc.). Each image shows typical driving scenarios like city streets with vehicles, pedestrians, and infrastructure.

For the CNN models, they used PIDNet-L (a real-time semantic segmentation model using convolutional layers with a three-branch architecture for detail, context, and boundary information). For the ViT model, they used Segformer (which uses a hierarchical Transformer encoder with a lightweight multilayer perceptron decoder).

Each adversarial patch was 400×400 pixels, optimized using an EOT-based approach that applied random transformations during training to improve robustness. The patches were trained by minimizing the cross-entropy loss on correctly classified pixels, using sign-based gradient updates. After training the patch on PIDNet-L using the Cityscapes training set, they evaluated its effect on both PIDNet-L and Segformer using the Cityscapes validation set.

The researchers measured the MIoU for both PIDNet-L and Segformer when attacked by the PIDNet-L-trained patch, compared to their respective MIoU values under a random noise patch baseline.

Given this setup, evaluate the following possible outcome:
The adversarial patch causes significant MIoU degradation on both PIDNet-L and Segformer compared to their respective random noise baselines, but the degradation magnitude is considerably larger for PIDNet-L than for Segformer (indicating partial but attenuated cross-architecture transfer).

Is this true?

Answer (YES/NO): NO